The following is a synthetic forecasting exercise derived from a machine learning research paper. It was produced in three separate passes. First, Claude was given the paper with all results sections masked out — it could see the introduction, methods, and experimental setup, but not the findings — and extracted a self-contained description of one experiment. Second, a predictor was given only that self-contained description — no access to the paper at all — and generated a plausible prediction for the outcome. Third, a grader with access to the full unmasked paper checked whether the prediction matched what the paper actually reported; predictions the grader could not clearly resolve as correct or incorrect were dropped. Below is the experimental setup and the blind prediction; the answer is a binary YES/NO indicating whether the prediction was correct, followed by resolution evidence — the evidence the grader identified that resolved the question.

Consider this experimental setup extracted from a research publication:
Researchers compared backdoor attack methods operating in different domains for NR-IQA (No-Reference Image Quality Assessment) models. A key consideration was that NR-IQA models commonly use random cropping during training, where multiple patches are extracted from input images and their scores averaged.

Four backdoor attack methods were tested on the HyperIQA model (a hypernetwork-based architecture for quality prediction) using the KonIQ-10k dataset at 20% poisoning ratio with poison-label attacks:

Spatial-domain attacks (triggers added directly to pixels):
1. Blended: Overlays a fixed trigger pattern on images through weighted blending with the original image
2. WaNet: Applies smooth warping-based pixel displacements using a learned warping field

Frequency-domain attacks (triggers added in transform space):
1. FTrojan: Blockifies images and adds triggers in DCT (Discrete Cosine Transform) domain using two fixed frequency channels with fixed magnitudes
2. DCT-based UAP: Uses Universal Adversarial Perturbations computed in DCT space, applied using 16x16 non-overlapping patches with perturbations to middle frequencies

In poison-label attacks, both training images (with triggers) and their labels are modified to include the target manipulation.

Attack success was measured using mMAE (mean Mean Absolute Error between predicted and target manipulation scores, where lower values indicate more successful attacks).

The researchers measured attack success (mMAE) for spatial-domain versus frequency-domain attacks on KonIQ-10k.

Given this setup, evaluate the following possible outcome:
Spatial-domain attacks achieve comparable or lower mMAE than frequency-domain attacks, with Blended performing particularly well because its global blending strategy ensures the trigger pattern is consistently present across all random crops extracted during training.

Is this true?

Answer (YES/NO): NO